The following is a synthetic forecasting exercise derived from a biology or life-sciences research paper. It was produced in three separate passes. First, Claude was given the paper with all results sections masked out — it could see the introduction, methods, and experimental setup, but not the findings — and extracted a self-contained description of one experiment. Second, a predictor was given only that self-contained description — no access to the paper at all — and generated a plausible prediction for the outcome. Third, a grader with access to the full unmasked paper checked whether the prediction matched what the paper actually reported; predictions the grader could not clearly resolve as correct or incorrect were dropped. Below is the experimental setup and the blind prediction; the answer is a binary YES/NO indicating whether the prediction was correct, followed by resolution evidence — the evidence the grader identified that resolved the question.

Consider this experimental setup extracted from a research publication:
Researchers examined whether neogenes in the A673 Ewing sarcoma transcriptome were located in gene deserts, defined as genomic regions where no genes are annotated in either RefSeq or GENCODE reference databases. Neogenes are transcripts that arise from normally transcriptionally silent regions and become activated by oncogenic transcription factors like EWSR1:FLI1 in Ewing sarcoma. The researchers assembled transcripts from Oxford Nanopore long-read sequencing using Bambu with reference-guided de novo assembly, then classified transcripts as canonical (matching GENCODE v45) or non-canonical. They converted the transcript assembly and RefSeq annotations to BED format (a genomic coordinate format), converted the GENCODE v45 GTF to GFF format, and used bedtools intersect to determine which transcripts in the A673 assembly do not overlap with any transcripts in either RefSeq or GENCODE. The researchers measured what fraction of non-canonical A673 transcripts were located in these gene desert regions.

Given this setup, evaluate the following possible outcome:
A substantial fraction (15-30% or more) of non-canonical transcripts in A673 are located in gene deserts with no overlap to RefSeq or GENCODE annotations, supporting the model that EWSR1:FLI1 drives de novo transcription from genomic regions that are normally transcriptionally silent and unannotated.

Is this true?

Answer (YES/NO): NO